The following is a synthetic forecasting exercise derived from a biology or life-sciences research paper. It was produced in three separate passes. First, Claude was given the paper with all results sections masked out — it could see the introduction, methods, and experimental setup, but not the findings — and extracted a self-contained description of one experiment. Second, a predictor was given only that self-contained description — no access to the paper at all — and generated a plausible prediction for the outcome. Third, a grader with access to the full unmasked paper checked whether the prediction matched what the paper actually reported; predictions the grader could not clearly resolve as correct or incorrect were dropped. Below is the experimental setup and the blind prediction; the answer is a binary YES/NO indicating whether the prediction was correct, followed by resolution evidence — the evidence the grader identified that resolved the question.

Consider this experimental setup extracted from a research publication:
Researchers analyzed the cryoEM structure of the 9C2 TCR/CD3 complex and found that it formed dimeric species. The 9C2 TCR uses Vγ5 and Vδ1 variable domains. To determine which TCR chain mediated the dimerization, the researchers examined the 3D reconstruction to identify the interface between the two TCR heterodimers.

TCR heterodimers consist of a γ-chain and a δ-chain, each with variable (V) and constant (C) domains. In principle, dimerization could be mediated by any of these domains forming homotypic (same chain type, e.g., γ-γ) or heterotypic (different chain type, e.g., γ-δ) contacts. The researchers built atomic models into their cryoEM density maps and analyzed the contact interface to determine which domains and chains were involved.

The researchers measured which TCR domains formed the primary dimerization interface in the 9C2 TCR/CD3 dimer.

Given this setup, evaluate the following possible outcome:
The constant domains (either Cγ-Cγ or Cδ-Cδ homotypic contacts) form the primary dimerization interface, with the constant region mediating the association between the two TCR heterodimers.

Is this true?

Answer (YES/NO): NO